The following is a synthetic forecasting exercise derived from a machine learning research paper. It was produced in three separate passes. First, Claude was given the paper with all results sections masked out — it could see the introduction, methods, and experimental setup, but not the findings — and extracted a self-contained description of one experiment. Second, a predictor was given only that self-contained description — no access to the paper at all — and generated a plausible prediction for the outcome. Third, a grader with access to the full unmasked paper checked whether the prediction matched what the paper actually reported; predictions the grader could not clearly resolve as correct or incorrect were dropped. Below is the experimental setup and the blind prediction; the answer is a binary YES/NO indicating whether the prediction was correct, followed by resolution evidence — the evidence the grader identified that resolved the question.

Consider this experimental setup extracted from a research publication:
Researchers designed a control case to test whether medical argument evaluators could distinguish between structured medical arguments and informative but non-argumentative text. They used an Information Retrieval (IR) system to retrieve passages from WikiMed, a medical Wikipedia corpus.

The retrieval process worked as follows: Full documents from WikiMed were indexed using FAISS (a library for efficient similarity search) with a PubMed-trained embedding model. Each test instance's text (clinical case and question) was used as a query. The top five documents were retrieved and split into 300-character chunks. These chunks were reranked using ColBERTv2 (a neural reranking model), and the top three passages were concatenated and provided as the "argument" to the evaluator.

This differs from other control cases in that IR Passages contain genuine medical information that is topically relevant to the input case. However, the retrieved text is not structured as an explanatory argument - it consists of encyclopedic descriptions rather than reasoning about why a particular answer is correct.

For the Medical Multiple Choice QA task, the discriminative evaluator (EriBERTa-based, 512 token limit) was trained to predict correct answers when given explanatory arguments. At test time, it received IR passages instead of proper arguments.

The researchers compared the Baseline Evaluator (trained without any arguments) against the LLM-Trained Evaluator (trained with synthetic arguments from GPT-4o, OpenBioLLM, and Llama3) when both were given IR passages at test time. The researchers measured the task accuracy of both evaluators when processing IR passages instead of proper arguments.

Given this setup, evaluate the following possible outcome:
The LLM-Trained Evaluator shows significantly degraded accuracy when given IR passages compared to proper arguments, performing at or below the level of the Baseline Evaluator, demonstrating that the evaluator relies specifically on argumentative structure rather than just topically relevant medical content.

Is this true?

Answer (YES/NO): NO